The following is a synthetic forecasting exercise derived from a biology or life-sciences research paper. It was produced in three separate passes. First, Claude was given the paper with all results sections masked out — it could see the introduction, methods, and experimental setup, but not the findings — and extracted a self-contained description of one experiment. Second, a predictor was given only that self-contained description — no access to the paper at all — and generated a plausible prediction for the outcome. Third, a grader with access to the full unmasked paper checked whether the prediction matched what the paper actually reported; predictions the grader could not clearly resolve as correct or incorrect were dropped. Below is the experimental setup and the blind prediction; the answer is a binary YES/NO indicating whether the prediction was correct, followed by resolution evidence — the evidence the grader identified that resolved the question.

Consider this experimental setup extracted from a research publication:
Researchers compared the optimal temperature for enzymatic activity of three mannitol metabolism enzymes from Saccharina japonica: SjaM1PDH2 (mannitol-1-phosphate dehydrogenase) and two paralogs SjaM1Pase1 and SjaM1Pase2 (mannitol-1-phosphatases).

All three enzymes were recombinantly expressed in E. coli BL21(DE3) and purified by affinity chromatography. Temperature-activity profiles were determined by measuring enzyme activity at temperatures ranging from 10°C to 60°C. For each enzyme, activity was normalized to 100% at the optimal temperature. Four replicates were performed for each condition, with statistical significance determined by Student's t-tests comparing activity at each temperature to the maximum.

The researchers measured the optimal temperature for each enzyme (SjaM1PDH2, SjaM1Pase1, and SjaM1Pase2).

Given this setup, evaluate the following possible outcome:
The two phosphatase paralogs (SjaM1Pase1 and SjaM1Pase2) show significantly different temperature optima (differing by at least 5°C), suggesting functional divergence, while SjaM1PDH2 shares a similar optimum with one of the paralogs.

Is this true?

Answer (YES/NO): NO